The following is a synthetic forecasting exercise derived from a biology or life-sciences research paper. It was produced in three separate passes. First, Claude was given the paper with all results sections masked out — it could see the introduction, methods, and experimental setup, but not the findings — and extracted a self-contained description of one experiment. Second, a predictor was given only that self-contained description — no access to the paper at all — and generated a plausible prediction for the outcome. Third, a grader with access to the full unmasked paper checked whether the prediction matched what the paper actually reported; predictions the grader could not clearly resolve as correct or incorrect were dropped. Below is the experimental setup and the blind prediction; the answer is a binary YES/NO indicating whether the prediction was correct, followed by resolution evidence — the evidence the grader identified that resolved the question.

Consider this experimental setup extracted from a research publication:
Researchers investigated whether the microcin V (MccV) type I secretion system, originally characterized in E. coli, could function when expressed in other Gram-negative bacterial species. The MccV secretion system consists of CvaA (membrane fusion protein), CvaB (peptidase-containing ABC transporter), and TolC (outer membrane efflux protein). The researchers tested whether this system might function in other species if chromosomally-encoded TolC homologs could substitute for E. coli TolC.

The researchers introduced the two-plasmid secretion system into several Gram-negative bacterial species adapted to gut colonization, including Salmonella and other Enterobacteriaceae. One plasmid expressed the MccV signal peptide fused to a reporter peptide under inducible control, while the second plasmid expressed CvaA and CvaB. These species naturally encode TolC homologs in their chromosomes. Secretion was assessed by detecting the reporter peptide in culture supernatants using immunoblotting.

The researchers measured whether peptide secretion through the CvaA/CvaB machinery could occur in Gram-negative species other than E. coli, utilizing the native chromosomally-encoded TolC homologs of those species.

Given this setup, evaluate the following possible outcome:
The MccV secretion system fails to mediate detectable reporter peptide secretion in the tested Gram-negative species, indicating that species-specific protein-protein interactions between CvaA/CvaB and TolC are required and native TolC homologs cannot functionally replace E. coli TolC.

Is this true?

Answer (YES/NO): NO